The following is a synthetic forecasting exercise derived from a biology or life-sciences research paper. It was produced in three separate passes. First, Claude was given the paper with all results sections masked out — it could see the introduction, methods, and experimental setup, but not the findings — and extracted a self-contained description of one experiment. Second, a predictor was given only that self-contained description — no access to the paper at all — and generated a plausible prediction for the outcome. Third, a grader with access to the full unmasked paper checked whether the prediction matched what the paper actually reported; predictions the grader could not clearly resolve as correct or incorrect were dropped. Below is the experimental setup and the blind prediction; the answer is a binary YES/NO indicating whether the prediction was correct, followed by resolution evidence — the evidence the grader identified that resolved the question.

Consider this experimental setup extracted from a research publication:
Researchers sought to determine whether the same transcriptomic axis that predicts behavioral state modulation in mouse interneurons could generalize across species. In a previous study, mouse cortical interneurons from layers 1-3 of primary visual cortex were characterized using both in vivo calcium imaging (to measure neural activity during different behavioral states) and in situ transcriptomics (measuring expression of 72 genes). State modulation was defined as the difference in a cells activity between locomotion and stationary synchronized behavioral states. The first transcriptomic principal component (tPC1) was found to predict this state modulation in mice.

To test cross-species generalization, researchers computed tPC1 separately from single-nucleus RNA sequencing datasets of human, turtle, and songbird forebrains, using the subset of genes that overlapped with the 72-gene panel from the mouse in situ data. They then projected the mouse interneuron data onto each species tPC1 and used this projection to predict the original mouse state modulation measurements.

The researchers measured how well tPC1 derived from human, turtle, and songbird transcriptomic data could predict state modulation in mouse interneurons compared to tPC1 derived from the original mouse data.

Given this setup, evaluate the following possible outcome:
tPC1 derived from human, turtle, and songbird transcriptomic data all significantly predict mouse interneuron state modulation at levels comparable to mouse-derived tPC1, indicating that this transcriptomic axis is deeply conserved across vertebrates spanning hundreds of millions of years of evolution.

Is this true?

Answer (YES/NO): NO